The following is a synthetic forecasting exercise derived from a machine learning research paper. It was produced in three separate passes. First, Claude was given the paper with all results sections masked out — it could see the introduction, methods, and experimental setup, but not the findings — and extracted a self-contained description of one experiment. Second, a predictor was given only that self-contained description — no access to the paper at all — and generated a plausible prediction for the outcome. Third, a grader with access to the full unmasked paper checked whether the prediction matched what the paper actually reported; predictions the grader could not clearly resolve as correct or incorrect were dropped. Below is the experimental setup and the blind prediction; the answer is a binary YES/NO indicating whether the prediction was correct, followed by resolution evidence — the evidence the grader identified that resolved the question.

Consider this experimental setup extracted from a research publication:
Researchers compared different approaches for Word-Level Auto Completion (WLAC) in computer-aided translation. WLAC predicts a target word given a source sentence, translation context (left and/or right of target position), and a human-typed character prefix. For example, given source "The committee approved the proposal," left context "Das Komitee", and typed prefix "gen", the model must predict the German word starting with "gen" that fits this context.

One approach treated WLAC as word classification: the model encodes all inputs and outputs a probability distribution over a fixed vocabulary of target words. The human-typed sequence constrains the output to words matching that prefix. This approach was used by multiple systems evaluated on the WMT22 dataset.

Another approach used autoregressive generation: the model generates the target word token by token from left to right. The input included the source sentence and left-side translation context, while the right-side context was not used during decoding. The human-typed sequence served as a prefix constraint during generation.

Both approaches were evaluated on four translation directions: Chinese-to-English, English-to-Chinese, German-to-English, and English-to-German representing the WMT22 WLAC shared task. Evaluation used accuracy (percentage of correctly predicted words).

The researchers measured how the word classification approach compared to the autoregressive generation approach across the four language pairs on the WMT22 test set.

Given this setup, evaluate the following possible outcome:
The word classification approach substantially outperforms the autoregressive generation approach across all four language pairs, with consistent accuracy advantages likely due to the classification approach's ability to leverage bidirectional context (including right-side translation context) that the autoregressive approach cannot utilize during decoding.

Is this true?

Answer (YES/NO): NO